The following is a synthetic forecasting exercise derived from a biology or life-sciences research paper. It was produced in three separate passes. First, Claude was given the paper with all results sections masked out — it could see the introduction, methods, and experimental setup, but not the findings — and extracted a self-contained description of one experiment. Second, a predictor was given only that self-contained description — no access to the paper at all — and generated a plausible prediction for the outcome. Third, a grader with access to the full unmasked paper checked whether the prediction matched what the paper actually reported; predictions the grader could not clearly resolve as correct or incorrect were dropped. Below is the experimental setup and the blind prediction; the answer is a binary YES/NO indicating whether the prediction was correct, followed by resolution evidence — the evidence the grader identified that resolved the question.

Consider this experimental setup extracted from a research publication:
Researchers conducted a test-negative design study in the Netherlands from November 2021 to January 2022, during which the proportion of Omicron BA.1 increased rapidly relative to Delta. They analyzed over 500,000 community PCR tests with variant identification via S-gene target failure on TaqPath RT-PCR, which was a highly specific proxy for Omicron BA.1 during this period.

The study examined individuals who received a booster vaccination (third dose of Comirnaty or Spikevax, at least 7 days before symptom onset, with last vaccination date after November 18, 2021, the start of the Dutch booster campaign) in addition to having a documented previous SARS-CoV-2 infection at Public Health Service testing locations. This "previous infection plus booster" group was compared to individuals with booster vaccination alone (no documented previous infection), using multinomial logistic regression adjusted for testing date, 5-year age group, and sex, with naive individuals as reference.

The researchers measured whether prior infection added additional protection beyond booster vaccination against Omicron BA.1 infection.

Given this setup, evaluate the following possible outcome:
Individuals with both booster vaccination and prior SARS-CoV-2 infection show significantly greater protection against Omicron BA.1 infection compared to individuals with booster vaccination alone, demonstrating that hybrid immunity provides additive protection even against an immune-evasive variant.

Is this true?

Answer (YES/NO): YES